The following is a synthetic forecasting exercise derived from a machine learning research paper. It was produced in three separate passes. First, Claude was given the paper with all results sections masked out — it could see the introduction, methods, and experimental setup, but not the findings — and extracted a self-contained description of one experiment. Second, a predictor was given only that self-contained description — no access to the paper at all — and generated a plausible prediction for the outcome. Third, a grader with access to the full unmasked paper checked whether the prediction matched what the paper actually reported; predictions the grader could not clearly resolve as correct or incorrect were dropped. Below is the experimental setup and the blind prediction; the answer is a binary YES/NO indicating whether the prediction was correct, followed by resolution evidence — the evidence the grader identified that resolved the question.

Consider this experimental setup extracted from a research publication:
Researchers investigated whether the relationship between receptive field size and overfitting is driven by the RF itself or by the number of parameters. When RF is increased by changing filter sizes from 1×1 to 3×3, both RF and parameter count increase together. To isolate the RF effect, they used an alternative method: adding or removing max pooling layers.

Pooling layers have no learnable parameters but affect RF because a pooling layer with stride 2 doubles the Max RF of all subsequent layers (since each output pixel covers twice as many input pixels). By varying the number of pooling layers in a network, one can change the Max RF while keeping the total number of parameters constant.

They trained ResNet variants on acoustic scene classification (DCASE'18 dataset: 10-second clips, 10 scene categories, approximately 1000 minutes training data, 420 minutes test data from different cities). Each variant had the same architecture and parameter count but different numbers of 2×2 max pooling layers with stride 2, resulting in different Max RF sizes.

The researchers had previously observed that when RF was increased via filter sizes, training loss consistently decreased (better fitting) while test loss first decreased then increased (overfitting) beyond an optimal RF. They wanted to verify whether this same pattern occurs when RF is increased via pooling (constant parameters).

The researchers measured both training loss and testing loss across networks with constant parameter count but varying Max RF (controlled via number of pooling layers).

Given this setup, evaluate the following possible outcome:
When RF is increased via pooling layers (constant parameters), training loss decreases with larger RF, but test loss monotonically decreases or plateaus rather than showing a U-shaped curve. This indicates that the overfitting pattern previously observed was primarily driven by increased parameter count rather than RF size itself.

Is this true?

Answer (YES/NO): NO